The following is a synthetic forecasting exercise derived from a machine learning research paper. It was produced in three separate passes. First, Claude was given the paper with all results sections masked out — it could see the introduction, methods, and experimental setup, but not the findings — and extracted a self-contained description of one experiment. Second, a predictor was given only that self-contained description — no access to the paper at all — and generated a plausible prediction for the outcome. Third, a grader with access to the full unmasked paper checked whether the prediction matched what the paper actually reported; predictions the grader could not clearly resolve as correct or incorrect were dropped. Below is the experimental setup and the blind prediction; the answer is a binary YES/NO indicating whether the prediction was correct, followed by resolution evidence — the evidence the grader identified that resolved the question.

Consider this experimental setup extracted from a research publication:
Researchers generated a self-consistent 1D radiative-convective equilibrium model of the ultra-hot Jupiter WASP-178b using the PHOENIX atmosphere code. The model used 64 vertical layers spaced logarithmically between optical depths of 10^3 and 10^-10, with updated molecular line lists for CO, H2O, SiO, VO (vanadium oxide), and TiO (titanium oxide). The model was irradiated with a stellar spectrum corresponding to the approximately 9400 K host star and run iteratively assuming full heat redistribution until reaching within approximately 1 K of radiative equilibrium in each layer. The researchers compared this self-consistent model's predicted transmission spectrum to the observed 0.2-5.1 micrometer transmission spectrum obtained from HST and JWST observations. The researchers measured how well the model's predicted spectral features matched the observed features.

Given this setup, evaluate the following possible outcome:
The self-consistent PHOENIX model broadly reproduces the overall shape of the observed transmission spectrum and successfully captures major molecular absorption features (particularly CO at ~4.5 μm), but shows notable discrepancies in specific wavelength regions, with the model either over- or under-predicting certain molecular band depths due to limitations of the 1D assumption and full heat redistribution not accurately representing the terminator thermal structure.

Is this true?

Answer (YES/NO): NO